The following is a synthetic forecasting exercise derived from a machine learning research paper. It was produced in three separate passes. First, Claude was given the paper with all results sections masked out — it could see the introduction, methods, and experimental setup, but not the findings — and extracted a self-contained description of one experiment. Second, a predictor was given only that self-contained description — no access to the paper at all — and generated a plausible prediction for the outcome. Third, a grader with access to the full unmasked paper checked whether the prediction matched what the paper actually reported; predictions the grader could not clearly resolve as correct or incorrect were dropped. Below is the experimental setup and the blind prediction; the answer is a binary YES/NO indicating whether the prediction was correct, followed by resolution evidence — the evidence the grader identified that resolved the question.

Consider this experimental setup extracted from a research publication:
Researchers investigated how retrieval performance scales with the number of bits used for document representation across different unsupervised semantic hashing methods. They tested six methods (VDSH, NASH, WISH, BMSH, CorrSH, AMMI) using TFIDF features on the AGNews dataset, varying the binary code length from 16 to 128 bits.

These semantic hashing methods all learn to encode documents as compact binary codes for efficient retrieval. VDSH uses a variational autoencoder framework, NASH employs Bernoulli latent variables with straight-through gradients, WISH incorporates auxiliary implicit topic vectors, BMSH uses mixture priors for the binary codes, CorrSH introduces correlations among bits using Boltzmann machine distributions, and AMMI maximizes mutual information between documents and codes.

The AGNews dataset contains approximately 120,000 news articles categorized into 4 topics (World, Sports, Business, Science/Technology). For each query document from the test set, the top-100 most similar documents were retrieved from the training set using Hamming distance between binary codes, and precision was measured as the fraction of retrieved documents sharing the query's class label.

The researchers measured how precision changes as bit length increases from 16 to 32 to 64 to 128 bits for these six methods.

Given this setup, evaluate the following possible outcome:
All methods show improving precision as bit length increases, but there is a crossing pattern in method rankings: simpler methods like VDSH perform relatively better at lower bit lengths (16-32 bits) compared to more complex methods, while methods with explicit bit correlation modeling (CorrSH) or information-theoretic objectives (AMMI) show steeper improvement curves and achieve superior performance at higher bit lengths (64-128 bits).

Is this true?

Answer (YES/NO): NO